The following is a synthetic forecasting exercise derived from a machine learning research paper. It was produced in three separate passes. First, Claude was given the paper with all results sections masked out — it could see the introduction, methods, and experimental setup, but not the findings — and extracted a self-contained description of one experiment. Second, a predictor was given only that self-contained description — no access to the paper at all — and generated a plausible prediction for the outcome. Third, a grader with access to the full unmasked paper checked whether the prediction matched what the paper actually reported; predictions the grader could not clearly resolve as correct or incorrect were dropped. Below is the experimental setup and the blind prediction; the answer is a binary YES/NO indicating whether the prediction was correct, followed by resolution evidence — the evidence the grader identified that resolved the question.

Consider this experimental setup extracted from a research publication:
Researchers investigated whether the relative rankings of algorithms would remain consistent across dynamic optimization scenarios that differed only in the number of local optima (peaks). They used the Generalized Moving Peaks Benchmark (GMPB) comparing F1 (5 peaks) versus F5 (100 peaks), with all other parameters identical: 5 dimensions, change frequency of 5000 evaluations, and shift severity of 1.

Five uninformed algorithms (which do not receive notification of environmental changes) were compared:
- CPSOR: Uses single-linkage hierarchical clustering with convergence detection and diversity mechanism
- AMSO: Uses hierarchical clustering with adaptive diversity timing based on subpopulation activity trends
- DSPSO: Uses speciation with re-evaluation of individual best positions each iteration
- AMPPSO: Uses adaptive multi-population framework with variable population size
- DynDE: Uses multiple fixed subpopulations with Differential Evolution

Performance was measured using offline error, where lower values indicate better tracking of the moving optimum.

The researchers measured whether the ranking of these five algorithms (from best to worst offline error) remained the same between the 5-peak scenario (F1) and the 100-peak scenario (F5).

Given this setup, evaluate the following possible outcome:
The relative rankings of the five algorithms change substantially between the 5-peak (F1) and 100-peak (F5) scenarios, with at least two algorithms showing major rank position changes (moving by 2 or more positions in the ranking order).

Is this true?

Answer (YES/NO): NO